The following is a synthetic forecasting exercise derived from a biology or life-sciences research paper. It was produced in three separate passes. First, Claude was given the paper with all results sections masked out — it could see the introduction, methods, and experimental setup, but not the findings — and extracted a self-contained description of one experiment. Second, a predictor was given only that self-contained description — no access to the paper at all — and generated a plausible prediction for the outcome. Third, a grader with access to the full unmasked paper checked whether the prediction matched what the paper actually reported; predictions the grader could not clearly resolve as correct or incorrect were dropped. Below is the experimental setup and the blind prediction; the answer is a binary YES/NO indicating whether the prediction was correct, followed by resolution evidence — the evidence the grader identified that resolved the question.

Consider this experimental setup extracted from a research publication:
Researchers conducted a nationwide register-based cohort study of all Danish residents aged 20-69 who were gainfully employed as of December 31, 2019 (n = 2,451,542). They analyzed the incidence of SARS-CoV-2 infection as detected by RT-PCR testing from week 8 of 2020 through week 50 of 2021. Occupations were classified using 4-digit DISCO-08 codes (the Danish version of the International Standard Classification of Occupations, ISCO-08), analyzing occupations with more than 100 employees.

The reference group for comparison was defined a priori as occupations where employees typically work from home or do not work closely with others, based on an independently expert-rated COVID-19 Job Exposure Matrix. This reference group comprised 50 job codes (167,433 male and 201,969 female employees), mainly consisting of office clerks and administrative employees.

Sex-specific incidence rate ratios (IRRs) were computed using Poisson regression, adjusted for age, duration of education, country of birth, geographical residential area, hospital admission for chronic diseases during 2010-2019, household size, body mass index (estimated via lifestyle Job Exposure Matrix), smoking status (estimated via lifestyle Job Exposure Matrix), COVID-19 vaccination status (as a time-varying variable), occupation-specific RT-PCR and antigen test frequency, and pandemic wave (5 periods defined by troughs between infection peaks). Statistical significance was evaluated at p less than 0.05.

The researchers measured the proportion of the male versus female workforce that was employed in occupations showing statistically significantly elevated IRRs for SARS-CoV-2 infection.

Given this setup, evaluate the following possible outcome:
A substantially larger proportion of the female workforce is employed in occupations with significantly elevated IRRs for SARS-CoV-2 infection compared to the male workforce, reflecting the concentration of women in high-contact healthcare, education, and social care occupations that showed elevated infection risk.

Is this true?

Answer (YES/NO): YES